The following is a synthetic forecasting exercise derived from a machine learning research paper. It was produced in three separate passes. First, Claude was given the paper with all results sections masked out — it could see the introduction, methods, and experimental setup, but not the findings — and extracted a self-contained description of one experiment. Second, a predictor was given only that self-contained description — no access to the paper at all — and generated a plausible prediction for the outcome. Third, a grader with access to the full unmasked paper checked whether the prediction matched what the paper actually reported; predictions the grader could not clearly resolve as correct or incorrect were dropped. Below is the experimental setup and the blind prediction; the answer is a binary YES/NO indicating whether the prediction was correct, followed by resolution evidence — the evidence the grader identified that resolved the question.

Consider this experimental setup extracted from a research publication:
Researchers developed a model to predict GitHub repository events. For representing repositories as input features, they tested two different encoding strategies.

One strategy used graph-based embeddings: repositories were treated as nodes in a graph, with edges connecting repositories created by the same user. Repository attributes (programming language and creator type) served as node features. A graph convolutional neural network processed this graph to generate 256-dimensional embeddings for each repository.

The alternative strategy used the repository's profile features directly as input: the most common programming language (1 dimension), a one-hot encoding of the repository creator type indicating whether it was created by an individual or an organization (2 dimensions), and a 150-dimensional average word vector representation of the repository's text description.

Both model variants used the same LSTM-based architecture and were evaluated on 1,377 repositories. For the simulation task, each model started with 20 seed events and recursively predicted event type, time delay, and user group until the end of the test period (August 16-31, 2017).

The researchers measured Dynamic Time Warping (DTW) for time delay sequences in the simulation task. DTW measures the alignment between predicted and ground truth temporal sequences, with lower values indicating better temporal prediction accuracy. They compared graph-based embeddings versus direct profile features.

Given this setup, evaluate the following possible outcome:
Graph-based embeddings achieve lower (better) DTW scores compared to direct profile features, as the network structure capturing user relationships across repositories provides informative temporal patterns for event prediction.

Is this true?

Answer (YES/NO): YES